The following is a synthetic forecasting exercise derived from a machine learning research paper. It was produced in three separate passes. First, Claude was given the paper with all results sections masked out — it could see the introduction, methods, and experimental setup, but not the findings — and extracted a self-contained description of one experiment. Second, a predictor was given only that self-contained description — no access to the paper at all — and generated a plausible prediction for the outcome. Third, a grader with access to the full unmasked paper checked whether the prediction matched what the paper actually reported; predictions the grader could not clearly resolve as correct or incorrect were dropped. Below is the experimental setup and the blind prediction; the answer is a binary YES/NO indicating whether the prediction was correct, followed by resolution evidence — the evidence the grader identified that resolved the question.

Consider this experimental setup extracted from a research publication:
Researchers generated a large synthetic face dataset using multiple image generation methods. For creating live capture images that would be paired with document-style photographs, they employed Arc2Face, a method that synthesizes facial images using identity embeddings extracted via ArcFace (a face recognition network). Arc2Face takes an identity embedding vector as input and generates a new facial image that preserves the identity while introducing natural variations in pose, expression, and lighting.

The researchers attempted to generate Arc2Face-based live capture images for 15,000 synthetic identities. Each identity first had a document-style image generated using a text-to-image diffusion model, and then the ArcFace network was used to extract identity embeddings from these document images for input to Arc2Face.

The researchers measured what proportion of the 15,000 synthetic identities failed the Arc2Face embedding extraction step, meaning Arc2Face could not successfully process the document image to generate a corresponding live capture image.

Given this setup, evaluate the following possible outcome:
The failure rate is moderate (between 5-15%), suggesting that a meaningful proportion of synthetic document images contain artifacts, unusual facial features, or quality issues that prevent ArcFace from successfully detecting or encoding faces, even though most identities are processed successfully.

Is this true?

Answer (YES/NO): NO